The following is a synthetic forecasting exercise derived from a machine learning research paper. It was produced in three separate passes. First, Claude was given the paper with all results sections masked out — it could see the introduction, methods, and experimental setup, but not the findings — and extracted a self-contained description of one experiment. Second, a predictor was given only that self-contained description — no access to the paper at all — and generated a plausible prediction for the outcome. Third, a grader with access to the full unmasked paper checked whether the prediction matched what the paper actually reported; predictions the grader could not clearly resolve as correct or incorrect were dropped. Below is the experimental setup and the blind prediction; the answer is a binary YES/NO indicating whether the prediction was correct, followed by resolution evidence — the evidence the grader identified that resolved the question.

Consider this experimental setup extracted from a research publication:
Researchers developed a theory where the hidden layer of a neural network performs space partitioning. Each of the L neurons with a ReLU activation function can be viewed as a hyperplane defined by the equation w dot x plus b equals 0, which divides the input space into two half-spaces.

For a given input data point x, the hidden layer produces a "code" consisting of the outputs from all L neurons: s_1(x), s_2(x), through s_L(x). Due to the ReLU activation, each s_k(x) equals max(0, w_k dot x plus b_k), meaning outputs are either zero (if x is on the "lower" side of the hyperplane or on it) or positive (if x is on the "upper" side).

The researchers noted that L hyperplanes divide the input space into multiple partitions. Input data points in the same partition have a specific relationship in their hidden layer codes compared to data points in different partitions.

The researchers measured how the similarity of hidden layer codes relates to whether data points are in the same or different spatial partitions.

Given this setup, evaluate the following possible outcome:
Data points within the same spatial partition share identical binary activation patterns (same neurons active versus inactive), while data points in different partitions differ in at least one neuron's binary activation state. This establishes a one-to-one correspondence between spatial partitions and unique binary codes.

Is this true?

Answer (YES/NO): YES